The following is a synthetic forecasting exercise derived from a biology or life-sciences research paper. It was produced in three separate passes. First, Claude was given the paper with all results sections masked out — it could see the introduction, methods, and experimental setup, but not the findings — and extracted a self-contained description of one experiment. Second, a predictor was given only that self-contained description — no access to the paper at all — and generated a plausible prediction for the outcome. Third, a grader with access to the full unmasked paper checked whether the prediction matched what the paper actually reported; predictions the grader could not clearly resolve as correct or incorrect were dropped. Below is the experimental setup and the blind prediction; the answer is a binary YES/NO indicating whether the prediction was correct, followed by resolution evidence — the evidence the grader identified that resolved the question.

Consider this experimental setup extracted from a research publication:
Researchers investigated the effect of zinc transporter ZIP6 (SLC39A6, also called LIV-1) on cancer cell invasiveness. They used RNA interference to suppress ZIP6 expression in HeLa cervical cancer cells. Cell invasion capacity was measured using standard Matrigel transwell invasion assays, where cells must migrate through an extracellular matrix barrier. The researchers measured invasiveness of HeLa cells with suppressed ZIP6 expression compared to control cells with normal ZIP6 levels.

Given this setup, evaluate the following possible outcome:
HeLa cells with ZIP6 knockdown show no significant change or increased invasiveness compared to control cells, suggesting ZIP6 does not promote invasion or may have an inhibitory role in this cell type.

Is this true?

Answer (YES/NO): NO